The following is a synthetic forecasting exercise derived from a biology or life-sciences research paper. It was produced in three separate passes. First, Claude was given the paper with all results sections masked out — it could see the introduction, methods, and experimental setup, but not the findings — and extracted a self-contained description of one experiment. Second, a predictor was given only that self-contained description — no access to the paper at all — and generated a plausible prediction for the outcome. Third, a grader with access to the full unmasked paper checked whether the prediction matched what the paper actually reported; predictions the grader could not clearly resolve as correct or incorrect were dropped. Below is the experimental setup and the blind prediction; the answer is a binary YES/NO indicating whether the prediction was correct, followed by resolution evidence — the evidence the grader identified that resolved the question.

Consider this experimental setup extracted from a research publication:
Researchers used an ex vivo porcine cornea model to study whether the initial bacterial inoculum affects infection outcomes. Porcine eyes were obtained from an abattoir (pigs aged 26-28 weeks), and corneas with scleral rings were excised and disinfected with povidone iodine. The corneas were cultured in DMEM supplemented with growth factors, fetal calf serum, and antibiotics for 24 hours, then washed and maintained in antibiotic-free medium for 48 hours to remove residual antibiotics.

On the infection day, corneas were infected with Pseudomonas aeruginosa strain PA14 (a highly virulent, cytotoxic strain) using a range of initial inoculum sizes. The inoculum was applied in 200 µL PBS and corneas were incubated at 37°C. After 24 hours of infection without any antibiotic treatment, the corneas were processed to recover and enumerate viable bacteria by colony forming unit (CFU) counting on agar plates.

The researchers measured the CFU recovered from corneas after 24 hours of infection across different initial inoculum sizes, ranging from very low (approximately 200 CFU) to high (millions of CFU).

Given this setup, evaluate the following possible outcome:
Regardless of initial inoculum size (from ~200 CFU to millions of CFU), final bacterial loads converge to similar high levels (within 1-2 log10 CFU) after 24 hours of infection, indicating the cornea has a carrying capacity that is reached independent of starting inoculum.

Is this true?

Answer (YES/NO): YES